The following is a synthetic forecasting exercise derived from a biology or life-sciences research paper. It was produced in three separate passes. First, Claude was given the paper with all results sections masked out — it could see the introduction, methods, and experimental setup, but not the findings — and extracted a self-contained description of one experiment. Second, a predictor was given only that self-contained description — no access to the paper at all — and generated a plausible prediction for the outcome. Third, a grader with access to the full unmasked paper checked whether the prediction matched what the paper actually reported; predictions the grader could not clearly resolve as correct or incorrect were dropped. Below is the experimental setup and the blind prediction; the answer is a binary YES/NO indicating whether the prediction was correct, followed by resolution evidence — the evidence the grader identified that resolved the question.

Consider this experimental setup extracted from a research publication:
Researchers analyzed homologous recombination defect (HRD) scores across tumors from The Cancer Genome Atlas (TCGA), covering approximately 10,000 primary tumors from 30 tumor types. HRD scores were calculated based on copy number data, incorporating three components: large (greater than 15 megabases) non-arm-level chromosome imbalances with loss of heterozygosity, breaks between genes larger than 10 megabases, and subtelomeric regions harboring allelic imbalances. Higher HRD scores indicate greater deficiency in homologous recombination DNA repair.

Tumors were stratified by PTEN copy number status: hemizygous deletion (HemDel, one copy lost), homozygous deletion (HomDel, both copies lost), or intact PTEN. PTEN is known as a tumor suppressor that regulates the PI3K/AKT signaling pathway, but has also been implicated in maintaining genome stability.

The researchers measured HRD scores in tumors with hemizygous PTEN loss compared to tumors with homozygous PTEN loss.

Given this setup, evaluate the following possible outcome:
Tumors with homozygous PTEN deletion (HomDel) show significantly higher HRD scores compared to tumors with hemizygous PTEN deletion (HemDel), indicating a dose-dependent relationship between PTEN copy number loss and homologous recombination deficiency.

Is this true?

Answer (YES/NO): NO